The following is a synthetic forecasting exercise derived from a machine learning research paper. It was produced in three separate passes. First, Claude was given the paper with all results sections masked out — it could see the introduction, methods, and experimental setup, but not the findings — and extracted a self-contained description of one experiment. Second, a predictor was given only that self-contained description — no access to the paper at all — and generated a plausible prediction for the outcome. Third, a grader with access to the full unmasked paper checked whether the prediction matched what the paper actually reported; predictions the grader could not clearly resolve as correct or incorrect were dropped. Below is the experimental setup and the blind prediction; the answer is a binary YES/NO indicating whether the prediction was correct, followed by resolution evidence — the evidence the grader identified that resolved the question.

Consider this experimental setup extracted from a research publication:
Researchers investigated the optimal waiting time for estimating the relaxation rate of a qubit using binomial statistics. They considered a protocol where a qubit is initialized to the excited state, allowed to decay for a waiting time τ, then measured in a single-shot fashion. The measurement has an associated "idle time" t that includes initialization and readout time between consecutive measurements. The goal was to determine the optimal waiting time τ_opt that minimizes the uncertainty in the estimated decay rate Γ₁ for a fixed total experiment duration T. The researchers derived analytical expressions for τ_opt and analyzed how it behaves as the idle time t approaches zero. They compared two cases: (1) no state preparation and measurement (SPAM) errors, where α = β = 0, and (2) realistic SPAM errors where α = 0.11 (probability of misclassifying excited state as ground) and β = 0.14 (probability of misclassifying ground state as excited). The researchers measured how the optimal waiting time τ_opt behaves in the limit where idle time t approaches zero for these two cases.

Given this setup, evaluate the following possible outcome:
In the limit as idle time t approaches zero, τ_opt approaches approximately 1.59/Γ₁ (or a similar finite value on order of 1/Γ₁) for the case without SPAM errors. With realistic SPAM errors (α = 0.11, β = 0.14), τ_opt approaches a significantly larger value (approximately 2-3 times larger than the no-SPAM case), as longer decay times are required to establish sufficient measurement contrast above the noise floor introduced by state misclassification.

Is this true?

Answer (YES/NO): NO